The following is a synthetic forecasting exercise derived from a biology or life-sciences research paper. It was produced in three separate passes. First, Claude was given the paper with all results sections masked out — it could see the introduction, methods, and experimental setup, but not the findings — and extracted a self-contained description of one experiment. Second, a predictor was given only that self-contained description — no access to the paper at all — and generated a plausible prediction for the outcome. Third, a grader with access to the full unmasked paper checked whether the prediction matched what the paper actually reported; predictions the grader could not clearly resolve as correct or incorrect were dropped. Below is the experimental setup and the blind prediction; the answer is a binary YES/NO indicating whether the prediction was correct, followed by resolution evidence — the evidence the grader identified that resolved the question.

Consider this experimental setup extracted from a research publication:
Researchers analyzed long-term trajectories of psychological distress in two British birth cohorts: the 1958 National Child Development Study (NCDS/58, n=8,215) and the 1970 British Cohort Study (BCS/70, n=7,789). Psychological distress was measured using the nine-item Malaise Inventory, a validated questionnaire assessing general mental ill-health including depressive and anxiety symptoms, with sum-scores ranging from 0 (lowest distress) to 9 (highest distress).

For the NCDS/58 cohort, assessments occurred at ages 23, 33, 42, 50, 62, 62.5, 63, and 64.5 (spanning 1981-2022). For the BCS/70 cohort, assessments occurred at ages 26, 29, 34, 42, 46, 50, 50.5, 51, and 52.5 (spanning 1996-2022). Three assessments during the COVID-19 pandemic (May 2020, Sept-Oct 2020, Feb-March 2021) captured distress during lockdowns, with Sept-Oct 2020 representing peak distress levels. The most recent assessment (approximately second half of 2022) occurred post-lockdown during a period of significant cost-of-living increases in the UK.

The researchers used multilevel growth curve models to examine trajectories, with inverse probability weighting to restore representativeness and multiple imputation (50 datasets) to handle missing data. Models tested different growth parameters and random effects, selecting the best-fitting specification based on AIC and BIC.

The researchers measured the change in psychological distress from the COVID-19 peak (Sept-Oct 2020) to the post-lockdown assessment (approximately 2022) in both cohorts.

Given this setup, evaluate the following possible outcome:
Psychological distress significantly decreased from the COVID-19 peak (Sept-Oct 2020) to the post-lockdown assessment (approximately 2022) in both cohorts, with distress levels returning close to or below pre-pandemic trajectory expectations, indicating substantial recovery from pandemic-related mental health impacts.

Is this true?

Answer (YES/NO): YES